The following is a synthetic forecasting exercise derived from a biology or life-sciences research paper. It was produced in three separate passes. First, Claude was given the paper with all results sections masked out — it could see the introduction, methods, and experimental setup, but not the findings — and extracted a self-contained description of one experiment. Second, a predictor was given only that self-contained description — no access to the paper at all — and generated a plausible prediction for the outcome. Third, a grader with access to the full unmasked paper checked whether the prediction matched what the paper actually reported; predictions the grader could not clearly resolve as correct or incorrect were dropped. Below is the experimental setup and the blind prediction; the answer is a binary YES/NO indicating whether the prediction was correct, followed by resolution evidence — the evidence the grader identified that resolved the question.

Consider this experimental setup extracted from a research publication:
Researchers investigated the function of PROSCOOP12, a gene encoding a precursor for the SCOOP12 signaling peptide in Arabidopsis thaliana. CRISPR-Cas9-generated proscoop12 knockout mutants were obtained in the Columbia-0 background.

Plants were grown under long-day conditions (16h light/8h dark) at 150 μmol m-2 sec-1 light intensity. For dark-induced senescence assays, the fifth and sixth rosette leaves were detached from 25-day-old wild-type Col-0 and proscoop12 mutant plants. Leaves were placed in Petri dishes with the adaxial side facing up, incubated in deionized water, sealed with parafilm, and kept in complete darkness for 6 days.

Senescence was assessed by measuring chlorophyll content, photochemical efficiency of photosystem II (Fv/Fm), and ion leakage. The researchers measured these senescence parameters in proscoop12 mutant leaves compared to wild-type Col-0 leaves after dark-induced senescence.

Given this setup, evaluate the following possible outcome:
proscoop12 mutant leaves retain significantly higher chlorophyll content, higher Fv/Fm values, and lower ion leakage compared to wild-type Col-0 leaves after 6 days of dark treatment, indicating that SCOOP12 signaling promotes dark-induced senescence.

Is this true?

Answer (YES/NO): NO